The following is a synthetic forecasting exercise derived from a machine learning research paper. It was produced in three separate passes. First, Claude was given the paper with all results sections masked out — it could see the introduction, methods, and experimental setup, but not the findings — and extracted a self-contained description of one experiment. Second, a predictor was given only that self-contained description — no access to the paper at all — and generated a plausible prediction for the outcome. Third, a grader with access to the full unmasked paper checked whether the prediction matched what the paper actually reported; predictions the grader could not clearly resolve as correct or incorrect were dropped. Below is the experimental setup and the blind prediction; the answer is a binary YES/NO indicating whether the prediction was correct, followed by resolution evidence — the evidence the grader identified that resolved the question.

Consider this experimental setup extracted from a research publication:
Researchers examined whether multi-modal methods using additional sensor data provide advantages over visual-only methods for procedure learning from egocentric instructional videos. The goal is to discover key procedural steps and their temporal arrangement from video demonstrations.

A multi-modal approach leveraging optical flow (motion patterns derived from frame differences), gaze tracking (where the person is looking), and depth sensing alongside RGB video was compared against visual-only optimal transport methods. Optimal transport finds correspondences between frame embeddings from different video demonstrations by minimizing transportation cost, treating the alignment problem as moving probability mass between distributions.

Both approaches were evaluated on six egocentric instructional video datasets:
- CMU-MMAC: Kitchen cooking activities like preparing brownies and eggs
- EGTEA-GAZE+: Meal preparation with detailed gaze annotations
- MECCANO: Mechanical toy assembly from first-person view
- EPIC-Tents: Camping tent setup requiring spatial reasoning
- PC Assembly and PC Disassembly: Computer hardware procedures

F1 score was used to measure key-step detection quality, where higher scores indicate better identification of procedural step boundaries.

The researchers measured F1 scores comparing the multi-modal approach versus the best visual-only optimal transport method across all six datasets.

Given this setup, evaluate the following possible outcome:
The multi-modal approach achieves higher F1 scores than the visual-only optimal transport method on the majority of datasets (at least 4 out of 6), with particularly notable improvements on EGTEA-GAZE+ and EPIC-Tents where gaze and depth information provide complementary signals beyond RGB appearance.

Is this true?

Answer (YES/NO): NO